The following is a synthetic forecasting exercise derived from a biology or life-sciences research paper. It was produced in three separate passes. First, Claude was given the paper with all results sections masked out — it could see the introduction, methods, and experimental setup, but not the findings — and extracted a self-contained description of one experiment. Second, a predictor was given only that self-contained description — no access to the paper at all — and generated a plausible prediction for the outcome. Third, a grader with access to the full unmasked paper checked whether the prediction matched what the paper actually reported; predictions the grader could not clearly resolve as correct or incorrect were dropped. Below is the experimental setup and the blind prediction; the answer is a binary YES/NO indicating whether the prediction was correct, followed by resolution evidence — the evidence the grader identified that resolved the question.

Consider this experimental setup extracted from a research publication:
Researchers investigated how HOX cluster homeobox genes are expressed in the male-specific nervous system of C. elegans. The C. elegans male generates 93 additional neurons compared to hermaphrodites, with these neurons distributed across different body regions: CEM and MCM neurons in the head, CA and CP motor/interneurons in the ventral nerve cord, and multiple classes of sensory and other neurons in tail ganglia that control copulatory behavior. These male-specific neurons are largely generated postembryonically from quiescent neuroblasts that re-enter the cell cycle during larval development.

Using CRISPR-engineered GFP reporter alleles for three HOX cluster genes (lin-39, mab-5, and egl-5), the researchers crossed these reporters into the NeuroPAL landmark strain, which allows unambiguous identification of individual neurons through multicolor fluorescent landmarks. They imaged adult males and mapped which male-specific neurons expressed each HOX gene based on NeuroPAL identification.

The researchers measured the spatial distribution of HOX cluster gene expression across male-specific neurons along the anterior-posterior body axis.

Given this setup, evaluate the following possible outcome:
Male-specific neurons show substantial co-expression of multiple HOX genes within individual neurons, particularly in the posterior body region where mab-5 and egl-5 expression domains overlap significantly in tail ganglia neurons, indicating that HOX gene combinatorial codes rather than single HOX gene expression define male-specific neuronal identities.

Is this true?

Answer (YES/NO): NO